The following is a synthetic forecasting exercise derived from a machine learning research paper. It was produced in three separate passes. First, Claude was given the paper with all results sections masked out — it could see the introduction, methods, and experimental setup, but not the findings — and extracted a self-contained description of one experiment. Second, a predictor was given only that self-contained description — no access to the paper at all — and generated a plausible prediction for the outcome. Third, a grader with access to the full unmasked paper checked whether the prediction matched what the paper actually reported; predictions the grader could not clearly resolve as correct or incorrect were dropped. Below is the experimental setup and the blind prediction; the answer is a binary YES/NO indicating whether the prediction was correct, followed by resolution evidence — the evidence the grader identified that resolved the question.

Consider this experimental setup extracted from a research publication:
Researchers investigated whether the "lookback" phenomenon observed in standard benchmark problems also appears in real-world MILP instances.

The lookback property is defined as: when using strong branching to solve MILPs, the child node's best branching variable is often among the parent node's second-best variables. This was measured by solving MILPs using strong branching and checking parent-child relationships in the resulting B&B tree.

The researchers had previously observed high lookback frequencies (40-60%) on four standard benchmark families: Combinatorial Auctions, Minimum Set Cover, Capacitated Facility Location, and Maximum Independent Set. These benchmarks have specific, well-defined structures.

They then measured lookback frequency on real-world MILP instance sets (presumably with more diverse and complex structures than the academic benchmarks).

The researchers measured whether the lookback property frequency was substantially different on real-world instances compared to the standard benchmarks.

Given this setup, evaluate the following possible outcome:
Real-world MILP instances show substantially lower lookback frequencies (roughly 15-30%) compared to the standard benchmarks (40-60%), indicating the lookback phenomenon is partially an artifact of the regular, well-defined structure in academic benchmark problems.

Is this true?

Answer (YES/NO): NO